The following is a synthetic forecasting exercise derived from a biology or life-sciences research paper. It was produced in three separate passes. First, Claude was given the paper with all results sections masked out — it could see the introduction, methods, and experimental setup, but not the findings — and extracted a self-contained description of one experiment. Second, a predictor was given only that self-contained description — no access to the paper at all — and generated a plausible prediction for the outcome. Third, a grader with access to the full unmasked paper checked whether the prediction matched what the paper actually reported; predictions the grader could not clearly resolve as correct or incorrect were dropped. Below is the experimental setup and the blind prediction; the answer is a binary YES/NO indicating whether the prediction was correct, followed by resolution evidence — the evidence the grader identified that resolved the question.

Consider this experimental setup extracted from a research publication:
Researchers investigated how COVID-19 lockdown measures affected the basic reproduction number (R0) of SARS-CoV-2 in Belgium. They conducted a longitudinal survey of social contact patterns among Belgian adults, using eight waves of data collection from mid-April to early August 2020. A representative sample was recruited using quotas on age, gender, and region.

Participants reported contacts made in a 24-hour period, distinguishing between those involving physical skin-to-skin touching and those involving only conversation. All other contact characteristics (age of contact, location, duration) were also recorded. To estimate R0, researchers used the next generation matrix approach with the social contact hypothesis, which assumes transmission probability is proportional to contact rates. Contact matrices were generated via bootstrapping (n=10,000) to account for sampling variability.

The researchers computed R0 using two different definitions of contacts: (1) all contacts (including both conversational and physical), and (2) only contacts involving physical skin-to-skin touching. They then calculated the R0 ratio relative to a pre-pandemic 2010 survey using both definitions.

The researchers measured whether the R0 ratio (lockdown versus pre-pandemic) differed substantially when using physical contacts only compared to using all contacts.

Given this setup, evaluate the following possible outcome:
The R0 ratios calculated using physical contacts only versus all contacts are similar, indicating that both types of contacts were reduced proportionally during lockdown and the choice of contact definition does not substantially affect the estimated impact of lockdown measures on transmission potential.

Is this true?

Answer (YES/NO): NO